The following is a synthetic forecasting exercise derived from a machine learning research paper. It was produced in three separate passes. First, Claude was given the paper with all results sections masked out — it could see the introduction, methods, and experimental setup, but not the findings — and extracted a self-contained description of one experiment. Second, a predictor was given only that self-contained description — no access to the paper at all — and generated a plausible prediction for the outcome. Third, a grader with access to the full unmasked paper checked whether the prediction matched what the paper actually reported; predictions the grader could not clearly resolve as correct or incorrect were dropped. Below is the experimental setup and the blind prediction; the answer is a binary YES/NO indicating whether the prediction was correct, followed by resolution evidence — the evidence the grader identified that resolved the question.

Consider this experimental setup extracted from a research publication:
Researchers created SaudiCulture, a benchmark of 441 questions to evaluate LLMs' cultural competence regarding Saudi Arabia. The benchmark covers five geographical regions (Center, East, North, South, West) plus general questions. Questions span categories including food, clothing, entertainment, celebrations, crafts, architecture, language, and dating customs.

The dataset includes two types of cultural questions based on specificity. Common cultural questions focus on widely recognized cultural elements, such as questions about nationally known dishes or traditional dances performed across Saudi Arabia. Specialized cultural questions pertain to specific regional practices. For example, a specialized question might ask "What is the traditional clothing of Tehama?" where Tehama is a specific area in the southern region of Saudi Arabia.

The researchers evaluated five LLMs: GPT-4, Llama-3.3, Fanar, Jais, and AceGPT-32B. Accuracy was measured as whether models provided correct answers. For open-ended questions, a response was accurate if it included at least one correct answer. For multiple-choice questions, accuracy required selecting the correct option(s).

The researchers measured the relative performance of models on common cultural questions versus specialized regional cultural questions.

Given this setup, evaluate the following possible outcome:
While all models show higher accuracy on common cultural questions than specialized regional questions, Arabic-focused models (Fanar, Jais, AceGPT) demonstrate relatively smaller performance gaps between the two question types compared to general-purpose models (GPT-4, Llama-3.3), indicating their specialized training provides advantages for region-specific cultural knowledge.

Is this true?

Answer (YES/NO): NO